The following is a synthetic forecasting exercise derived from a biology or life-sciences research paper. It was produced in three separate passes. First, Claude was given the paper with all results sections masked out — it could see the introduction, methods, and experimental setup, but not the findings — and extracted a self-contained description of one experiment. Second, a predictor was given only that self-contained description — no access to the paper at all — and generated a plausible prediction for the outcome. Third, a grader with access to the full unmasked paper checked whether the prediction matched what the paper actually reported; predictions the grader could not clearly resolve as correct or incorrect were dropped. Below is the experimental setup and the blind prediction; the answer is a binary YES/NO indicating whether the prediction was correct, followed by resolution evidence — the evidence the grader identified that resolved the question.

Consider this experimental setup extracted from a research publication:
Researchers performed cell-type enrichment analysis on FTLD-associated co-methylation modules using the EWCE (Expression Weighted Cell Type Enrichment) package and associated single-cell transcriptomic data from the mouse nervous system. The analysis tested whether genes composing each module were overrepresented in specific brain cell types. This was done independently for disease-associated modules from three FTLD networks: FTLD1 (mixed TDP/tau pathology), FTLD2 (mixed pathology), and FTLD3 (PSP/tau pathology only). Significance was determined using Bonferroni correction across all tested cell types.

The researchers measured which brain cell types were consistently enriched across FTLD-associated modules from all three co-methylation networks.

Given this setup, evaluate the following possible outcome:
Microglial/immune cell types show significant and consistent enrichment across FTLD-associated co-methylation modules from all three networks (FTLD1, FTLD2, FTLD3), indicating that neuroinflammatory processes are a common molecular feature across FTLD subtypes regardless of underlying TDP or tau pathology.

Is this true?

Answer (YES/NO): NO